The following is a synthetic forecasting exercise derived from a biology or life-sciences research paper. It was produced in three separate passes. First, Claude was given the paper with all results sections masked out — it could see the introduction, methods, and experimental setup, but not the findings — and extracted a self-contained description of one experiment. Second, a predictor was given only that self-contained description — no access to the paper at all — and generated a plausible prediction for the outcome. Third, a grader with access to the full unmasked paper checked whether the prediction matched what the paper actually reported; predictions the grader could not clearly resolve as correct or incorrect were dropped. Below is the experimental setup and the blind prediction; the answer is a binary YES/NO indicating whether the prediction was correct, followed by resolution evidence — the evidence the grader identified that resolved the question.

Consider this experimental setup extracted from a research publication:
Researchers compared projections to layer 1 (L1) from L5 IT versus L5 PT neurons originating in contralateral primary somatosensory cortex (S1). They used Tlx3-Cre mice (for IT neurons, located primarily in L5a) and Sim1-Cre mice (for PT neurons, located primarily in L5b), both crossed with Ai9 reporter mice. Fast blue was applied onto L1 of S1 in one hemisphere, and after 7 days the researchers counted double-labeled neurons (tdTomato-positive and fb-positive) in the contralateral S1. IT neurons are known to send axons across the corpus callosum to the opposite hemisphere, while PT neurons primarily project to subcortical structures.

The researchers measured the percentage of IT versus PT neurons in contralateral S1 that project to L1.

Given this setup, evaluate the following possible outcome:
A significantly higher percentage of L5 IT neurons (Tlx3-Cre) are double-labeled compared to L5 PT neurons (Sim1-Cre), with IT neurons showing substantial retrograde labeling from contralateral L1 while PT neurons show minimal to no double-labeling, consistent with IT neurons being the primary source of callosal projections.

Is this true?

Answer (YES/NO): YES